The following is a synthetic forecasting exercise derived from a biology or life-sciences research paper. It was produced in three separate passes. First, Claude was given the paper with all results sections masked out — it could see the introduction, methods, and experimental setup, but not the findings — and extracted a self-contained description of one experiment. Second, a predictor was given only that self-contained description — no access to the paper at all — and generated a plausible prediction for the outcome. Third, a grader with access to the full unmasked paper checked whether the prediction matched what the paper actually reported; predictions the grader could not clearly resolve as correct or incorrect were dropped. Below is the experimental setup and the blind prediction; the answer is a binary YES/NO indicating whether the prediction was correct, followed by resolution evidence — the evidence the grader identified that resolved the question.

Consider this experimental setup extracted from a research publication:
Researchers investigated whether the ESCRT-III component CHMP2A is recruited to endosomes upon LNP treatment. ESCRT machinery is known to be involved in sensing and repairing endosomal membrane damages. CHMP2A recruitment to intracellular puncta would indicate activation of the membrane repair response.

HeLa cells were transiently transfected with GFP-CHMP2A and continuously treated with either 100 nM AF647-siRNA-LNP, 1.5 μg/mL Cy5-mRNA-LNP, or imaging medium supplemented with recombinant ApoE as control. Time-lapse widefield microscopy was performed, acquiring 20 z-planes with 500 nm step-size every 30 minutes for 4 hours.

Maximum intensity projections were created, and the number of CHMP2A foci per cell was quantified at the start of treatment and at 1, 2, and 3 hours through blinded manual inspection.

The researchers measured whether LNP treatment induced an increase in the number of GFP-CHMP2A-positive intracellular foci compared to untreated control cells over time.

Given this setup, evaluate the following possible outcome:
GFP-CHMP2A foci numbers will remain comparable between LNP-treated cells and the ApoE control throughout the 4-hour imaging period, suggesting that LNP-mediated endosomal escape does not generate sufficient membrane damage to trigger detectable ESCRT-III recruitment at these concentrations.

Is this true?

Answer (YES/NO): NO